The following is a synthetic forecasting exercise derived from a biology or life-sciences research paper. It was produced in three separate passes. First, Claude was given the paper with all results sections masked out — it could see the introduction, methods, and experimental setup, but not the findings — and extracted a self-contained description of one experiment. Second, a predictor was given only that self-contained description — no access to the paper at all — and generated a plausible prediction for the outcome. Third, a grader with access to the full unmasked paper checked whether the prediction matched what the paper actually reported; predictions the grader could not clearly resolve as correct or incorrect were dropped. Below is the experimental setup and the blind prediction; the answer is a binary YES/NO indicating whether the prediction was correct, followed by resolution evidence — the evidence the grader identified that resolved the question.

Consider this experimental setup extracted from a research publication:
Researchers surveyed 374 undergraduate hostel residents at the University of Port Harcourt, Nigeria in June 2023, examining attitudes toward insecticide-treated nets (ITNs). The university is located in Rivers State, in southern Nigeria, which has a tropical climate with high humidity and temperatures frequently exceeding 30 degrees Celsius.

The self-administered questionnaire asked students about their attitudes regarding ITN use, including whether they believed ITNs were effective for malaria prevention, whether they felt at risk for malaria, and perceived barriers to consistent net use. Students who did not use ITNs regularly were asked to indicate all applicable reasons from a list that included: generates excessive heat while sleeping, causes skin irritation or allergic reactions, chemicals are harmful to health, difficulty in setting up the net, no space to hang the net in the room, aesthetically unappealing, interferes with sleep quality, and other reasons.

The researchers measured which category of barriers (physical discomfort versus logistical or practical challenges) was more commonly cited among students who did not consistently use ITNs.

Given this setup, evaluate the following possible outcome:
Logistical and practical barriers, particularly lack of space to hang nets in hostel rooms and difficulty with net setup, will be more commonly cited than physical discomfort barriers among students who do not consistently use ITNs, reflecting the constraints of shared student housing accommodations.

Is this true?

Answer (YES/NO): NO